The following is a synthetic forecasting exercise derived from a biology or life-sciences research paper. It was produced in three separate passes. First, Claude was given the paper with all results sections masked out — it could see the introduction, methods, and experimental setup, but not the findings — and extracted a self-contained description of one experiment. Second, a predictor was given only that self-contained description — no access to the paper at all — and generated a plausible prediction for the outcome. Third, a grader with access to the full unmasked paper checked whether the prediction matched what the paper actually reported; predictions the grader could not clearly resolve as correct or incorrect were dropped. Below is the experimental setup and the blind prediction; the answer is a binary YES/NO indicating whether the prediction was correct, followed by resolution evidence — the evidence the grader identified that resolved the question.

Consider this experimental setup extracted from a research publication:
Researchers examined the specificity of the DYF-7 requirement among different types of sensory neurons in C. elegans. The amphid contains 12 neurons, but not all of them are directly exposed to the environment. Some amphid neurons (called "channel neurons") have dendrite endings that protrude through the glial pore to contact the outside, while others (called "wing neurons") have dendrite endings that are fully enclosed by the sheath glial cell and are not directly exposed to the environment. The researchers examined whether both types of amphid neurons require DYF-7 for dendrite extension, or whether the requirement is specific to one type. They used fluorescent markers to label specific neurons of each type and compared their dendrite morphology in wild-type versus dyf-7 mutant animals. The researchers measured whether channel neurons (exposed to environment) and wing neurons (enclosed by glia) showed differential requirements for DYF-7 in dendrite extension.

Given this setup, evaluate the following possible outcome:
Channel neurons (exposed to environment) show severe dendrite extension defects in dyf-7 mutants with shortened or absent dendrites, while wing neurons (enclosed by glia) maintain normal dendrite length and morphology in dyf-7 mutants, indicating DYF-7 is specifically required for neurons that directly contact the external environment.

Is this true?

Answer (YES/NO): NO